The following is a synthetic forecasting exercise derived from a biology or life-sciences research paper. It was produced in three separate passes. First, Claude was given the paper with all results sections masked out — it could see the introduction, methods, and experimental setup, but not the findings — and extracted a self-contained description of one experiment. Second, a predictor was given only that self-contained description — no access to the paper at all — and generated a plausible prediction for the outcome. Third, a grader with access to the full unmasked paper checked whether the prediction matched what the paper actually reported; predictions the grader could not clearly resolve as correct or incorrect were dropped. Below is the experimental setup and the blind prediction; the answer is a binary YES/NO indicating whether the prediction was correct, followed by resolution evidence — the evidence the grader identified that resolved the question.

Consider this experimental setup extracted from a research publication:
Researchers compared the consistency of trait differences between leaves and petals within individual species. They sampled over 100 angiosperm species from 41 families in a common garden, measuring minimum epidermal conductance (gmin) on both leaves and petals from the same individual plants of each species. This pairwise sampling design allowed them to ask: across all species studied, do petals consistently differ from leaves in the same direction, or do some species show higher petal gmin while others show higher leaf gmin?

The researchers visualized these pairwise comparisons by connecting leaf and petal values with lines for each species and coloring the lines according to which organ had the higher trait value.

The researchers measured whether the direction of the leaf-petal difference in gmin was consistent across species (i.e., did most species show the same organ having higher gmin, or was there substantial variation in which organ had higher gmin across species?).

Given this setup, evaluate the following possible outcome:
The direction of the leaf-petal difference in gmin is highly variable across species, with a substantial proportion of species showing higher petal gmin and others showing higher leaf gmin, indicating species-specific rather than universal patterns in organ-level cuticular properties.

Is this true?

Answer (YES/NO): NO